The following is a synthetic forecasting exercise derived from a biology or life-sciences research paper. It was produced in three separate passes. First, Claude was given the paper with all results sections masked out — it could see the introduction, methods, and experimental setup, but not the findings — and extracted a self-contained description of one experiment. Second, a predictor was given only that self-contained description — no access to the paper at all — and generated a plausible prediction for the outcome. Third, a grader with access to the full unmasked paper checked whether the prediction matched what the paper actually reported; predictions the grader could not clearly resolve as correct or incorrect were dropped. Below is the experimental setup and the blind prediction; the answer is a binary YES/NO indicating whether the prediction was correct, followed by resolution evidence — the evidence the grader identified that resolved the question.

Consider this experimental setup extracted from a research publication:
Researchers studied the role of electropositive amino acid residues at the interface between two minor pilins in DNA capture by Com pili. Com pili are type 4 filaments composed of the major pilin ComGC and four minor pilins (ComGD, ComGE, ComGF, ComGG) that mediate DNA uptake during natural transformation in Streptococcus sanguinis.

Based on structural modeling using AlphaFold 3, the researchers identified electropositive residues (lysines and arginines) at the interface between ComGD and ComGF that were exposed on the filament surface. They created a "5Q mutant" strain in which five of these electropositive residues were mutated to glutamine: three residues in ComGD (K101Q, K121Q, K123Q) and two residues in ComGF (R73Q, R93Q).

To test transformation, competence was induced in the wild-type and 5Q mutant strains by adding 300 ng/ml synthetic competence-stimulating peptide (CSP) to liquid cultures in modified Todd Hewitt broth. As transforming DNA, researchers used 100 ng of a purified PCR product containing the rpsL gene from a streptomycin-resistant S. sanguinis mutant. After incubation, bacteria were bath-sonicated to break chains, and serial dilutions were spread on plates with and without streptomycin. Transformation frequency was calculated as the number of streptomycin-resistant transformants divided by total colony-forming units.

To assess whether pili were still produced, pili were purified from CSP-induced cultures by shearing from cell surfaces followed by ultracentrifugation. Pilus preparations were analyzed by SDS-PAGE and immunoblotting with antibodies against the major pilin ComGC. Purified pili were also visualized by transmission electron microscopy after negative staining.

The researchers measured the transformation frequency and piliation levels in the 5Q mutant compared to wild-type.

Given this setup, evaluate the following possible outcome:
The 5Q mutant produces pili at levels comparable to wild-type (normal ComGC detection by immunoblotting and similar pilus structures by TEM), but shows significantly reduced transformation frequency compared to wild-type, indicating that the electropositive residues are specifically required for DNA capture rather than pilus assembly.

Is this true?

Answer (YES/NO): YES